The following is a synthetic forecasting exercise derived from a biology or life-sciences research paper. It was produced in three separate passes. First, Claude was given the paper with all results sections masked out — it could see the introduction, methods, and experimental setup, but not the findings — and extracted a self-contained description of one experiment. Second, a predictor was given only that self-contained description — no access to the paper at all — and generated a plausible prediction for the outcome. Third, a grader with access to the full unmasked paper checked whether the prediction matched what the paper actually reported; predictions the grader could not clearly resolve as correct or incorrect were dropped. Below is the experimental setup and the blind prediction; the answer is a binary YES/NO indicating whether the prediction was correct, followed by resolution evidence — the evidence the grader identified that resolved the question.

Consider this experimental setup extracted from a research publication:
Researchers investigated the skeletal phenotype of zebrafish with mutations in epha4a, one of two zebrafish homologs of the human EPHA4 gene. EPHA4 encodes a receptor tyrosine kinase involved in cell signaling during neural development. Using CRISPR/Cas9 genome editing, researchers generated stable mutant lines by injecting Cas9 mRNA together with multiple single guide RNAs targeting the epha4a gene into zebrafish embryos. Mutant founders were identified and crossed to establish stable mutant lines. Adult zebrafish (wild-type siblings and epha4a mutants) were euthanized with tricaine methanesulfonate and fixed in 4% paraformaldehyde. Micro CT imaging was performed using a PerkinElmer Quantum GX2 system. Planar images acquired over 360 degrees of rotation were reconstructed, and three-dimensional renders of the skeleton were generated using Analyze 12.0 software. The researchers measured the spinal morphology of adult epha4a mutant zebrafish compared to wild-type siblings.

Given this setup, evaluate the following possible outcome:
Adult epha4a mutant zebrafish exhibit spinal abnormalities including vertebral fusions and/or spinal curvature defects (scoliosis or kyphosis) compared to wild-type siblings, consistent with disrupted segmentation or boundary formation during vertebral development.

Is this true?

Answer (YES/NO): NO